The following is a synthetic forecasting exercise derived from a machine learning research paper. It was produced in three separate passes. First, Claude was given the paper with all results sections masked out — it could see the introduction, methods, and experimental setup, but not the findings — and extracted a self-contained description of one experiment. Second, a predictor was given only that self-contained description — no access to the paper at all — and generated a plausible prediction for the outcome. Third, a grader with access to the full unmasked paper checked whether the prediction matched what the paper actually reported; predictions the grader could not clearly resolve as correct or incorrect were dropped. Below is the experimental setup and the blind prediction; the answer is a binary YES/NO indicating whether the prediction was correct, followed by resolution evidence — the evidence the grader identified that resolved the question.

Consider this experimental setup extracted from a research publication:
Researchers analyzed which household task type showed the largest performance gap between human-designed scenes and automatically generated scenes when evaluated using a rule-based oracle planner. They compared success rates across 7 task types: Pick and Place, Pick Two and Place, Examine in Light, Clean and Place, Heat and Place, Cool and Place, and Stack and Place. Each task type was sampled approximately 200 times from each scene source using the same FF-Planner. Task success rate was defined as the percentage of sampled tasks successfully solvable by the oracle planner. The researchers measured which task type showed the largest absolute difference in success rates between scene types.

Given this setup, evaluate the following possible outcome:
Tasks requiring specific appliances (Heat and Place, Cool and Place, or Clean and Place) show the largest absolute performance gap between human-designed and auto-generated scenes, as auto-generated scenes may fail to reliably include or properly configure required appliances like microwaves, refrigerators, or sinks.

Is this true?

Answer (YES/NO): NO